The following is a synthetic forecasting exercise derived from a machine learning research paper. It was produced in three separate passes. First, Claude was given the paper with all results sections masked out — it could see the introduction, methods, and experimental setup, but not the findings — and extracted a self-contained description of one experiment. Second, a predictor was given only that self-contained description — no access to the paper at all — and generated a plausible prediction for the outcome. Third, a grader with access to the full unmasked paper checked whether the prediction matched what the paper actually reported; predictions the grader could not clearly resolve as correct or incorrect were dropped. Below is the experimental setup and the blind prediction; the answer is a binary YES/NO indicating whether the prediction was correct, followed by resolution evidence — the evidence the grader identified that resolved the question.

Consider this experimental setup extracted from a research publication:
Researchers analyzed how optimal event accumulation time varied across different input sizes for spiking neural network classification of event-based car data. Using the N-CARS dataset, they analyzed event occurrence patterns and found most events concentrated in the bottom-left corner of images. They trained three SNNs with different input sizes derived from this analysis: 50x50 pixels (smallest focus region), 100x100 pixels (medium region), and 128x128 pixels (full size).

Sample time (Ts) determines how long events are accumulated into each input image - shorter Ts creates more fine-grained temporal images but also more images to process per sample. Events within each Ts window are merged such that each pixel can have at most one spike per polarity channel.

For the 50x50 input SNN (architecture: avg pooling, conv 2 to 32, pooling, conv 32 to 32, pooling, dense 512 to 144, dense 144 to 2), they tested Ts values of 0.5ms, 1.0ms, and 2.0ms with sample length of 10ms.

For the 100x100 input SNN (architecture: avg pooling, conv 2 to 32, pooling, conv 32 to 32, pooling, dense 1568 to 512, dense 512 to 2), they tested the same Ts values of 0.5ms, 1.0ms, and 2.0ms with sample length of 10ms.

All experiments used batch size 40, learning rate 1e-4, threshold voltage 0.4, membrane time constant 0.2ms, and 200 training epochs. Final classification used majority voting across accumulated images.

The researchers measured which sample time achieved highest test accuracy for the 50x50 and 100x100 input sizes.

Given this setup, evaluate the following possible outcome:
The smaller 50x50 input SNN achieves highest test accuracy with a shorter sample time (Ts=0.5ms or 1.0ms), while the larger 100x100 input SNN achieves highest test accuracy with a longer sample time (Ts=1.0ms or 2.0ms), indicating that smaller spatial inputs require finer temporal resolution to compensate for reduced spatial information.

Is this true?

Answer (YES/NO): NO